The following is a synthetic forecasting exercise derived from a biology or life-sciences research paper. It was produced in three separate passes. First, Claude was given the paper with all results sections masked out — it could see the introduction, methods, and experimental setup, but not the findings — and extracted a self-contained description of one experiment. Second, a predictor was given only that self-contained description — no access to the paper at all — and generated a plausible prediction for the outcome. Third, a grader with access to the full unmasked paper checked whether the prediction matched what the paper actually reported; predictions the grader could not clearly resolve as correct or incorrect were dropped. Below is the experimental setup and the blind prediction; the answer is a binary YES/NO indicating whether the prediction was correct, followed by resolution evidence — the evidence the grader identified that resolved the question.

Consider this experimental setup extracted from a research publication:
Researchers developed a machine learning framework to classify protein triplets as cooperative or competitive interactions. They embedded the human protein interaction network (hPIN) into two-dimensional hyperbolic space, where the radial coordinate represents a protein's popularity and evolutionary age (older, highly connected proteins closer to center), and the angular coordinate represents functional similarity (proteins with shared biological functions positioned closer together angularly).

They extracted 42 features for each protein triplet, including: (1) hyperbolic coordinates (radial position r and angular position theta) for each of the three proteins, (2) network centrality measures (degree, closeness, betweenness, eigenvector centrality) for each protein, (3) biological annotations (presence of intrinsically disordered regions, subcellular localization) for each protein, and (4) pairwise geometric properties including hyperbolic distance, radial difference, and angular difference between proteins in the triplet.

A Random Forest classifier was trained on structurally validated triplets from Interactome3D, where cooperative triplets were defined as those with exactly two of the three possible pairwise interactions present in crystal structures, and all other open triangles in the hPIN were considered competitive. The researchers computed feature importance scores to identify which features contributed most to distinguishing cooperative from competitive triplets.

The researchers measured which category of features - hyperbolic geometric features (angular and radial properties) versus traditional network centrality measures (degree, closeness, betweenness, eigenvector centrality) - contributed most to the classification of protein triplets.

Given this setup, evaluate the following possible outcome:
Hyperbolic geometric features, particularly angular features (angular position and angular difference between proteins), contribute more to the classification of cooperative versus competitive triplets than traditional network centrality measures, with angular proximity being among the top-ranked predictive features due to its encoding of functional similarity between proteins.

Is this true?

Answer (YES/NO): YES